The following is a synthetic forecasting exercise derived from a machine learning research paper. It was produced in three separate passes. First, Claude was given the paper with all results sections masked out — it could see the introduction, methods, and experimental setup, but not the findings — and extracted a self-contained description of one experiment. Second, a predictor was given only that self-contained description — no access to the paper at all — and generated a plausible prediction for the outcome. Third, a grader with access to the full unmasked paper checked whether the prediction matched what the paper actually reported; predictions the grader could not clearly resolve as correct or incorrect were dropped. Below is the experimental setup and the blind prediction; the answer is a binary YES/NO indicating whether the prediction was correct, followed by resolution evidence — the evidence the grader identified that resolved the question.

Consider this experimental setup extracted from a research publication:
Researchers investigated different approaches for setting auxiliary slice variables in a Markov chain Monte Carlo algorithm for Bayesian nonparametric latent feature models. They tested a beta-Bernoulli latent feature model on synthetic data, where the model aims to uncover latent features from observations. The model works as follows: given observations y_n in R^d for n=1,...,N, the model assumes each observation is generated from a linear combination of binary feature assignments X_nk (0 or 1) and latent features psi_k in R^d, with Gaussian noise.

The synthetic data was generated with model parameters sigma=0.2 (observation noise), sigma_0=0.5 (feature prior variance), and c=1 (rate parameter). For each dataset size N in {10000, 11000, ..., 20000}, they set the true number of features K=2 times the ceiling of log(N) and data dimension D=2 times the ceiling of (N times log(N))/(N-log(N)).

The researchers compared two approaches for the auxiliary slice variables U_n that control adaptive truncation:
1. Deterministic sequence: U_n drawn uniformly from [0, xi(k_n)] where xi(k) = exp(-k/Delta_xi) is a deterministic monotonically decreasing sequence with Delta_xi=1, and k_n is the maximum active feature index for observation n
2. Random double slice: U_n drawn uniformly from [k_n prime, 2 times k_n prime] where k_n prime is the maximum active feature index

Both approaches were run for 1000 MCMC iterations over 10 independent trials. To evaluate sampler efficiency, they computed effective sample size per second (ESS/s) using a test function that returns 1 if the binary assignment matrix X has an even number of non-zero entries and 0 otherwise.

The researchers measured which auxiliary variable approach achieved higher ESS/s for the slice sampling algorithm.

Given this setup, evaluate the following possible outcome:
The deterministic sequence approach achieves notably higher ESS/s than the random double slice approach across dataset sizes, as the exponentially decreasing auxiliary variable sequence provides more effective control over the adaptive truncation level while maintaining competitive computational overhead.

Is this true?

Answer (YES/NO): YES